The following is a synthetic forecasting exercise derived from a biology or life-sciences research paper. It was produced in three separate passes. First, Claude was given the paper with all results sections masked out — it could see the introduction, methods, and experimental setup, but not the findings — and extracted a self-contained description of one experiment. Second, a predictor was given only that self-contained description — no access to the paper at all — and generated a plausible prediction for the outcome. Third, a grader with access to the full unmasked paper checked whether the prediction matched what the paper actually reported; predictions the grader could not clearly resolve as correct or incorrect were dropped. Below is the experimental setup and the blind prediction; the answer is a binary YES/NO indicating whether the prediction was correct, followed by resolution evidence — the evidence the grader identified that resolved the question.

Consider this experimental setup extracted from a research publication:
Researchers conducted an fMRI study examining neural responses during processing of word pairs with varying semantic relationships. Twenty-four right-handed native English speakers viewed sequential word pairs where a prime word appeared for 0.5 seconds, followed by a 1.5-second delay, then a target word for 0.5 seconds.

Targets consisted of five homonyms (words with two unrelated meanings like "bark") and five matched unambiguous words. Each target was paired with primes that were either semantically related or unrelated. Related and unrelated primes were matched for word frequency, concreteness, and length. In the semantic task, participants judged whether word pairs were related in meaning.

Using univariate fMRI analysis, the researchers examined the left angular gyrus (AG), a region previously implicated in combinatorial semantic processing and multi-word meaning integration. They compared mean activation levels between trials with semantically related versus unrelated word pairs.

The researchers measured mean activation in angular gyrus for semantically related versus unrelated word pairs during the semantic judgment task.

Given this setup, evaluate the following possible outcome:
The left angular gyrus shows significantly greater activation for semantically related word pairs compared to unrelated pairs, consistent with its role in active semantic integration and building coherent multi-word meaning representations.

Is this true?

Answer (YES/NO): YES